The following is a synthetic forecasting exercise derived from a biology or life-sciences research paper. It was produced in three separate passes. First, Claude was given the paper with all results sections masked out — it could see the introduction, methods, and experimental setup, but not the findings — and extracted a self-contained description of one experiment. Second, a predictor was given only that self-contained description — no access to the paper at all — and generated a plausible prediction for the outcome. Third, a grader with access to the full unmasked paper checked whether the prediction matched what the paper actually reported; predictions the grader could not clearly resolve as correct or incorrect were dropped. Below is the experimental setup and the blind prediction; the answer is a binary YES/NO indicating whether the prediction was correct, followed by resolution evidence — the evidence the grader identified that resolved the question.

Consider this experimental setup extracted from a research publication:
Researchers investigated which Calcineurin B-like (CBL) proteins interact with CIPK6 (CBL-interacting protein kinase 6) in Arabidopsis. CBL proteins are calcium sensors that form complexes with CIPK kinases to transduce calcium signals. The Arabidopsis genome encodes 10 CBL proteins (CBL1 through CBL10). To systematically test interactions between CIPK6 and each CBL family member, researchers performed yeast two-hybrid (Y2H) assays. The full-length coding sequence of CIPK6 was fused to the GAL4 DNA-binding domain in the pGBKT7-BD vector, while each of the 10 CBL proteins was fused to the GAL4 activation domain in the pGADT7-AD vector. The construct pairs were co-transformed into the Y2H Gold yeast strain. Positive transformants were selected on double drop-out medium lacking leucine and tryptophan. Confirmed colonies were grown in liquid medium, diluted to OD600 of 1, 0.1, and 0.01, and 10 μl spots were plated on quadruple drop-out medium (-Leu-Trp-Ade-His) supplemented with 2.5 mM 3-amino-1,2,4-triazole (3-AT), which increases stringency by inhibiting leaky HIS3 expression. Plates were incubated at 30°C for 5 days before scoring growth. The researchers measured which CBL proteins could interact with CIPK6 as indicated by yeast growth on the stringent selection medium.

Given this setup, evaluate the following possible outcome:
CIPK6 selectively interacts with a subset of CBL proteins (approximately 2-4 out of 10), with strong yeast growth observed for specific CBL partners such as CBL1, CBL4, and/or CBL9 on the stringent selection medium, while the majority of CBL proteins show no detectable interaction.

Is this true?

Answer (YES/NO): NO